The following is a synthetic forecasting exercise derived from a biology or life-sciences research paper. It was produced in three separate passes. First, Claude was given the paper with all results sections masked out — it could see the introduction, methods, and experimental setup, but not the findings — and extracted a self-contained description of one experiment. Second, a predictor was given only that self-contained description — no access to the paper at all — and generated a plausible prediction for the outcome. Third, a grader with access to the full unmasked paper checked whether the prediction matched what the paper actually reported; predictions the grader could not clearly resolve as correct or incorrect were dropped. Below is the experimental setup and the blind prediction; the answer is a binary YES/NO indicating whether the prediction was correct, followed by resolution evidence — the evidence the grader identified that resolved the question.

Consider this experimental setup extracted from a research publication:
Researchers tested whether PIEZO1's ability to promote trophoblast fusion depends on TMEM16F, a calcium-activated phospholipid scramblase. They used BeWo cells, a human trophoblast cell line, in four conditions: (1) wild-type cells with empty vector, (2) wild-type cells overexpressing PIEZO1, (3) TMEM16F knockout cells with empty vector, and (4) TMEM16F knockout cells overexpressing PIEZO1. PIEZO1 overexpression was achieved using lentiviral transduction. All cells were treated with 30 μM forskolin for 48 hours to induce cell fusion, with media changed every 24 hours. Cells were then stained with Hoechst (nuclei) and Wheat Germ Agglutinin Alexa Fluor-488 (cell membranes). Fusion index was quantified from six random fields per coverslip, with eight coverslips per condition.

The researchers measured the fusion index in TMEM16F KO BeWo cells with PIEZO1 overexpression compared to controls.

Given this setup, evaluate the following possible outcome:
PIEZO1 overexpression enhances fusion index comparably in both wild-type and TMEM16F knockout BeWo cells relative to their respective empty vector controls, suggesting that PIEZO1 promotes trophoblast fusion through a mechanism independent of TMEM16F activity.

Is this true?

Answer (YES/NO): NO